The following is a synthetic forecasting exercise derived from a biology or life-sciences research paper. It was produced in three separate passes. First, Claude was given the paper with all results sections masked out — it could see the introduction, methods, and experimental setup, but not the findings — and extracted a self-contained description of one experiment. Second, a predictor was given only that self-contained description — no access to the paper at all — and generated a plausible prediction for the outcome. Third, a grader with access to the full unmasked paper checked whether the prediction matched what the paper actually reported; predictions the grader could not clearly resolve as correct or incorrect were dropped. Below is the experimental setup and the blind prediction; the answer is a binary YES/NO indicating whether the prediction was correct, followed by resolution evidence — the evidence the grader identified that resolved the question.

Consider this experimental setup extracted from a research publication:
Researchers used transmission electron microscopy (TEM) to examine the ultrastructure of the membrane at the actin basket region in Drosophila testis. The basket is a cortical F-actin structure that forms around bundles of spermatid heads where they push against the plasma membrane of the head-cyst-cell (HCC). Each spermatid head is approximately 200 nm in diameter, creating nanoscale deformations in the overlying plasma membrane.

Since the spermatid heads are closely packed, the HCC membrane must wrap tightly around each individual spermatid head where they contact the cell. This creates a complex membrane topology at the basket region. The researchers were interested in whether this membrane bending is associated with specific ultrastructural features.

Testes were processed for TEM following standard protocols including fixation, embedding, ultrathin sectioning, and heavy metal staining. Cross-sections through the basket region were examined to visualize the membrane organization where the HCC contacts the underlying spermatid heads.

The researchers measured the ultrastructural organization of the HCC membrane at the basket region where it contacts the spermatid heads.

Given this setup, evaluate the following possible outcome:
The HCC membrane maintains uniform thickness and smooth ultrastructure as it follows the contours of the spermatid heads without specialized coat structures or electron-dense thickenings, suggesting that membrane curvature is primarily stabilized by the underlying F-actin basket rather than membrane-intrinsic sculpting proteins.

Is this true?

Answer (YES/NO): NO